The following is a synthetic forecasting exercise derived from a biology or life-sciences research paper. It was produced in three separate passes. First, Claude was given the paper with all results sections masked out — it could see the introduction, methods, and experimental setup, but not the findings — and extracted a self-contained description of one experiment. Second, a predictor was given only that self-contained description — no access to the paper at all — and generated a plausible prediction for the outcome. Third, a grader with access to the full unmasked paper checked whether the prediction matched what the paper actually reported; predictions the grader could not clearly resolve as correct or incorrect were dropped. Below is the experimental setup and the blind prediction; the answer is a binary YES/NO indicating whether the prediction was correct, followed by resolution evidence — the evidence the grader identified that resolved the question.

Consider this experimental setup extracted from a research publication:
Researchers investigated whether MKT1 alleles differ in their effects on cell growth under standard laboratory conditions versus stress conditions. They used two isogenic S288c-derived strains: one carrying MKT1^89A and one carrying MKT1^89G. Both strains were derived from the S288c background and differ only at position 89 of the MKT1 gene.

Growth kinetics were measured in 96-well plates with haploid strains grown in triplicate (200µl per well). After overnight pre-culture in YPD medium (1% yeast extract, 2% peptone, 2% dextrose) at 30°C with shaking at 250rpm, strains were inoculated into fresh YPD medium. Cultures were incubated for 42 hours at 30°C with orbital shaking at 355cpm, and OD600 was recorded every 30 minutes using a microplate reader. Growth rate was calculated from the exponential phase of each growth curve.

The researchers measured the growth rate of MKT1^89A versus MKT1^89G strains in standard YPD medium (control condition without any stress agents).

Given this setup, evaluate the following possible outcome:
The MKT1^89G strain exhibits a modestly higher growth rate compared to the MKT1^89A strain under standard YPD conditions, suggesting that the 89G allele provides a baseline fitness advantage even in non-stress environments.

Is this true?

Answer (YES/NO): NO